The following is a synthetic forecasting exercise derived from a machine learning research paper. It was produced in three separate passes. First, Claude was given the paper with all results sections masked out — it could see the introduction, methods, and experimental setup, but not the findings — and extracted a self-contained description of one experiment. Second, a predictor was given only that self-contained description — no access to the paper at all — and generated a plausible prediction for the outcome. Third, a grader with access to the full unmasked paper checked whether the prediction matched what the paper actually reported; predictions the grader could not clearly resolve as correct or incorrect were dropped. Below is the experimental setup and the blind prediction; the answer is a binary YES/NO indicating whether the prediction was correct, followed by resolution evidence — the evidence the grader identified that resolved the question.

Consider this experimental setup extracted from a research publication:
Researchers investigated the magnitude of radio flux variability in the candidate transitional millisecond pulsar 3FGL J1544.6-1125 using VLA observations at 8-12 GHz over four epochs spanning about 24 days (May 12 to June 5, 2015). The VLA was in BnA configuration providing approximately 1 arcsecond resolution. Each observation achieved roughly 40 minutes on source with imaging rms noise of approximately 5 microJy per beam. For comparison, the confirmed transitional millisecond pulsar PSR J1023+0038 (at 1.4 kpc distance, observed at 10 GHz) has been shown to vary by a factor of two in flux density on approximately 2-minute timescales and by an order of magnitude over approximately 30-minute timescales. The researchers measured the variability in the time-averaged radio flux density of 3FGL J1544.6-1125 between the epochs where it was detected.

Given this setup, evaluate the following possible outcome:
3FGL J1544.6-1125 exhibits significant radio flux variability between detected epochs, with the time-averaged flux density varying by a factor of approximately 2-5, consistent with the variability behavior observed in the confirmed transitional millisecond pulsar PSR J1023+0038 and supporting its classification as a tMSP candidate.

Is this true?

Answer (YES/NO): YES